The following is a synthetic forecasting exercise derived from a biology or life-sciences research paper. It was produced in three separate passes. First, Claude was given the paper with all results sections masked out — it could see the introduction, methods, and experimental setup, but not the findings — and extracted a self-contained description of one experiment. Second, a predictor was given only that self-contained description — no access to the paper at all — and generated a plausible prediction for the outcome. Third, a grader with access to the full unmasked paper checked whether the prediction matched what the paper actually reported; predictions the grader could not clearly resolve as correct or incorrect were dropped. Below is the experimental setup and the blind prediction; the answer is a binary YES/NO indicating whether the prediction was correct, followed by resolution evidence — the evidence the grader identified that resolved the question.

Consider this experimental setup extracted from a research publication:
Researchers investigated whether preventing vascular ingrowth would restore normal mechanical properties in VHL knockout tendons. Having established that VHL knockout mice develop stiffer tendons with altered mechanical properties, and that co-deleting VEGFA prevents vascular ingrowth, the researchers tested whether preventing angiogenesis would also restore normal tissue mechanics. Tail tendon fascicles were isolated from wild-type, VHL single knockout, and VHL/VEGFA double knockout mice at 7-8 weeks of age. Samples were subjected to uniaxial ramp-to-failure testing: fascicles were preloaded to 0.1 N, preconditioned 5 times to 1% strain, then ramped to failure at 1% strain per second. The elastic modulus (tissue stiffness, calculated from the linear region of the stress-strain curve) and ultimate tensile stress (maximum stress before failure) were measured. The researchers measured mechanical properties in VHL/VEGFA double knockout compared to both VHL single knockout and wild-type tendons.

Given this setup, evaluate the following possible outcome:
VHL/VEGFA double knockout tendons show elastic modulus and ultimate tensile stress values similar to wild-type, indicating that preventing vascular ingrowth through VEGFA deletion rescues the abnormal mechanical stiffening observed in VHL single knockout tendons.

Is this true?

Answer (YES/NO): NO